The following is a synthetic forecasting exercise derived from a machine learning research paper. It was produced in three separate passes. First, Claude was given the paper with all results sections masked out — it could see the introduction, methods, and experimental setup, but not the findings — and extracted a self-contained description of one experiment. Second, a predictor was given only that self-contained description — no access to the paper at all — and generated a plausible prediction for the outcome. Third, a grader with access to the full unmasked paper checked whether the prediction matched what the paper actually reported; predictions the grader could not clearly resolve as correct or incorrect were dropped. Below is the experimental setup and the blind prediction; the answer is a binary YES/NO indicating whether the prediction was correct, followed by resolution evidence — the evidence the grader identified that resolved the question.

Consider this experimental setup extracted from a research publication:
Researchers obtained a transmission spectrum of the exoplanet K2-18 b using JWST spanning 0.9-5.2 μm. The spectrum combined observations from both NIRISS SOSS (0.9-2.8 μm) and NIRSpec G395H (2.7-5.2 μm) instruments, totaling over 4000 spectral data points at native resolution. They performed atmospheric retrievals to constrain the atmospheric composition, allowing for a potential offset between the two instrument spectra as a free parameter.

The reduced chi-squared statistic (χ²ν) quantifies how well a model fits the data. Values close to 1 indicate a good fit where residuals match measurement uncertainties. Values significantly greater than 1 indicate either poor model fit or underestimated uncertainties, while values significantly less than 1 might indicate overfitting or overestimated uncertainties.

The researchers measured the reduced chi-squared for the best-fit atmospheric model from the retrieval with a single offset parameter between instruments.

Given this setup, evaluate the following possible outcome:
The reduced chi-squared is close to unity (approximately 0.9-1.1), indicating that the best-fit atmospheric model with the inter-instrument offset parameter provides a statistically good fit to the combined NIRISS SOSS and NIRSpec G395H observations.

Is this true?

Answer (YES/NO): YES